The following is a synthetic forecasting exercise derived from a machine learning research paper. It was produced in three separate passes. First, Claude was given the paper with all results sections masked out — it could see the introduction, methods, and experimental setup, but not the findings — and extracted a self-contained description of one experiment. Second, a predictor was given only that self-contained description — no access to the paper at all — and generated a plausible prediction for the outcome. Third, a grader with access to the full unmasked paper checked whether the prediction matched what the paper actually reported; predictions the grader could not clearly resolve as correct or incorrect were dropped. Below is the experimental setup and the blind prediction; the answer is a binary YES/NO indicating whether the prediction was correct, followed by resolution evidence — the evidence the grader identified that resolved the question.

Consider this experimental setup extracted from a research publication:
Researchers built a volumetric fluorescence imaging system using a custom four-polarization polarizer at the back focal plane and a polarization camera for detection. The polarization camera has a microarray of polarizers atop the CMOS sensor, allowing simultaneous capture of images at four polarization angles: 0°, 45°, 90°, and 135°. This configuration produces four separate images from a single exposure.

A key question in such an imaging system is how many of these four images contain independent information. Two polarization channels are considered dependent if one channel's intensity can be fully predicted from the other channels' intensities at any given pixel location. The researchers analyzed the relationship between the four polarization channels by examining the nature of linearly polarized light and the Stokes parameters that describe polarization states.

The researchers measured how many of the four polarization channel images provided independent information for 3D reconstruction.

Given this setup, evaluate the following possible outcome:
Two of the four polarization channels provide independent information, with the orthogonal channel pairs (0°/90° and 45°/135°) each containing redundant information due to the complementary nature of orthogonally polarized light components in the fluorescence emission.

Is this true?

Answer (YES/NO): NO